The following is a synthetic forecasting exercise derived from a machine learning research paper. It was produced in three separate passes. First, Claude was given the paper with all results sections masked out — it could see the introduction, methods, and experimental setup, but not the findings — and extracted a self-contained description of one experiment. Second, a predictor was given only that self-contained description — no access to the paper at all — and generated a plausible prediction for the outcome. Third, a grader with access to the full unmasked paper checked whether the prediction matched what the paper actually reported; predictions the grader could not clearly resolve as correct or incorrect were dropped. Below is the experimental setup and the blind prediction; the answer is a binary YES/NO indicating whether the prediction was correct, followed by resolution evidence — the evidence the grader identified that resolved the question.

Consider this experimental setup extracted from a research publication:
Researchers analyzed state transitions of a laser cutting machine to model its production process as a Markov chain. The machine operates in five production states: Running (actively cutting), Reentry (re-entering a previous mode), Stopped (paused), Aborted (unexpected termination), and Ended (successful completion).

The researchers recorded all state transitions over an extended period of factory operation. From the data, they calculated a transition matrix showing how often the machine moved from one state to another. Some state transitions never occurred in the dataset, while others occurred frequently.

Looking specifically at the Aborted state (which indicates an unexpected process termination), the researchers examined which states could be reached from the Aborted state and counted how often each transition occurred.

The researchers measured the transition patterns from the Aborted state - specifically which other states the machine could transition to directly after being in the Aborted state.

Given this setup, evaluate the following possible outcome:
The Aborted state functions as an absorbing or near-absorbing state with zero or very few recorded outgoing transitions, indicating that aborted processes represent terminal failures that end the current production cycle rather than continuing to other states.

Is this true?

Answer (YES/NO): NO